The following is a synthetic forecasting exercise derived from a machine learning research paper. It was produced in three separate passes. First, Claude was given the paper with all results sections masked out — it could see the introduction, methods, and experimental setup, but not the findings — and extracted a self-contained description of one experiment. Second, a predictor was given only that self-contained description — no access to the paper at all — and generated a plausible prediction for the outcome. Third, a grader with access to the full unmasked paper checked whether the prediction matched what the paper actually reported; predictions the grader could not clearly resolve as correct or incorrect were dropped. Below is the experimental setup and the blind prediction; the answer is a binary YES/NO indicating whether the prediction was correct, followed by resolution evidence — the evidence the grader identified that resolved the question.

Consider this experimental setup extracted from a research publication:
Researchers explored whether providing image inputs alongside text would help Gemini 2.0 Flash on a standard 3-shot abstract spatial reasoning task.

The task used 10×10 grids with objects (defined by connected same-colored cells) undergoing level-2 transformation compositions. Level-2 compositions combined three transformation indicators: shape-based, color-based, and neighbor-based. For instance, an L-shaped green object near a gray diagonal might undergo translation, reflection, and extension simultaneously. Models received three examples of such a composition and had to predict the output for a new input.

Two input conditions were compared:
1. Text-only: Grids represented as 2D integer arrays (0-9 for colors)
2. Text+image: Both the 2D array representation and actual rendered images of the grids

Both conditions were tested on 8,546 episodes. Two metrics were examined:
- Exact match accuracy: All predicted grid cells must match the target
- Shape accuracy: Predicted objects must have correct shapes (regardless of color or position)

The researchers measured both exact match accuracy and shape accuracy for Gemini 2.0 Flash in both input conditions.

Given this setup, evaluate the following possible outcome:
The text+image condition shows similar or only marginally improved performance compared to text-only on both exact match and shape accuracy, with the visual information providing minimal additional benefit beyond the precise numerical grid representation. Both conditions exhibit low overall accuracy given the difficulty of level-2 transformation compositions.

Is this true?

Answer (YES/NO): NO